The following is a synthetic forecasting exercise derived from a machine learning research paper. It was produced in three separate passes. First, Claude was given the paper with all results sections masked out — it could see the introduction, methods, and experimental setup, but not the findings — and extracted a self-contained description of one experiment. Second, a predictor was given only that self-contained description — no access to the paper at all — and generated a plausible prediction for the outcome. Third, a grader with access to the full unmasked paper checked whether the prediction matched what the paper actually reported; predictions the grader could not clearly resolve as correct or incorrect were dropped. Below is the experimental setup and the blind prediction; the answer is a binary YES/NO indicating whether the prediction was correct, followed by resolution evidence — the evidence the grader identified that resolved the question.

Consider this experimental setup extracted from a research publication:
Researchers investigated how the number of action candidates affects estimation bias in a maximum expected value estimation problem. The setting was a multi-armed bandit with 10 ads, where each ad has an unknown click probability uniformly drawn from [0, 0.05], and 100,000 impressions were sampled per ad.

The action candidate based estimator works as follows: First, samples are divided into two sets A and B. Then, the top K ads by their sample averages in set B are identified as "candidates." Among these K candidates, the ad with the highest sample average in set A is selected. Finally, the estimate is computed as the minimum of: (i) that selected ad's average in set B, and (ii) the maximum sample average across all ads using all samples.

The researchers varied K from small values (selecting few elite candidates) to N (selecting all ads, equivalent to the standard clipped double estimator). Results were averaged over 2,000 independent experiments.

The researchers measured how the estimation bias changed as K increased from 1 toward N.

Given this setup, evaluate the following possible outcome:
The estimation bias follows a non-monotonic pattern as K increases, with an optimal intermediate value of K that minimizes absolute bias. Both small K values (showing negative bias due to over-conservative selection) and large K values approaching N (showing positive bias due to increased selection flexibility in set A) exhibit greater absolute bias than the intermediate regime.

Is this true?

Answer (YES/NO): NO